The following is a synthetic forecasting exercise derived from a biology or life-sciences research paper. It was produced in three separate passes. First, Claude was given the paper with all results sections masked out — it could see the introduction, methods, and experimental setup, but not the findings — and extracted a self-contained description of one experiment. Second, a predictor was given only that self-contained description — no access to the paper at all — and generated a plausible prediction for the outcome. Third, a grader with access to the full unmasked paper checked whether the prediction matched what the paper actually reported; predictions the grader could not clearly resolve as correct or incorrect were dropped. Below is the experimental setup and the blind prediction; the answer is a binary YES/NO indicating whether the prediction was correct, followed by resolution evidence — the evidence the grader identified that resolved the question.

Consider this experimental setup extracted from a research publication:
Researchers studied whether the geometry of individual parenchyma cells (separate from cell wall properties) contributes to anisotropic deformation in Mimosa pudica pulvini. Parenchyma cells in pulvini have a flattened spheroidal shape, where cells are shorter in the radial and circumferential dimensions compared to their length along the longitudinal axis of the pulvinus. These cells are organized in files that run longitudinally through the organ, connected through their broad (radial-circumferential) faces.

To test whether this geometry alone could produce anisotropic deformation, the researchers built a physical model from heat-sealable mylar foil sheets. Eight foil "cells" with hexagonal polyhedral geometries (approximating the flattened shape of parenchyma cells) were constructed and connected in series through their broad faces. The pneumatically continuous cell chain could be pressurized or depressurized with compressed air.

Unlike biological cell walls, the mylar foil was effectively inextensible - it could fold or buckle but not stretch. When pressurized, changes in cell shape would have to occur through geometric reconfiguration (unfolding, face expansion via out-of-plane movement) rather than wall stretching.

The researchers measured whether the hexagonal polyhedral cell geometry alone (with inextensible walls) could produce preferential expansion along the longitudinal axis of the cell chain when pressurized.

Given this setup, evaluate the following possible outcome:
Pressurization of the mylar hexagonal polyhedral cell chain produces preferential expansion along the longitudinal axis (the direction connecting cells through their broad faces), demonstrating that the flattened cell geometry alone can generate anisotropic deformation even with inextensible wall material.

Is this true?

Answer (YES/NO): YES